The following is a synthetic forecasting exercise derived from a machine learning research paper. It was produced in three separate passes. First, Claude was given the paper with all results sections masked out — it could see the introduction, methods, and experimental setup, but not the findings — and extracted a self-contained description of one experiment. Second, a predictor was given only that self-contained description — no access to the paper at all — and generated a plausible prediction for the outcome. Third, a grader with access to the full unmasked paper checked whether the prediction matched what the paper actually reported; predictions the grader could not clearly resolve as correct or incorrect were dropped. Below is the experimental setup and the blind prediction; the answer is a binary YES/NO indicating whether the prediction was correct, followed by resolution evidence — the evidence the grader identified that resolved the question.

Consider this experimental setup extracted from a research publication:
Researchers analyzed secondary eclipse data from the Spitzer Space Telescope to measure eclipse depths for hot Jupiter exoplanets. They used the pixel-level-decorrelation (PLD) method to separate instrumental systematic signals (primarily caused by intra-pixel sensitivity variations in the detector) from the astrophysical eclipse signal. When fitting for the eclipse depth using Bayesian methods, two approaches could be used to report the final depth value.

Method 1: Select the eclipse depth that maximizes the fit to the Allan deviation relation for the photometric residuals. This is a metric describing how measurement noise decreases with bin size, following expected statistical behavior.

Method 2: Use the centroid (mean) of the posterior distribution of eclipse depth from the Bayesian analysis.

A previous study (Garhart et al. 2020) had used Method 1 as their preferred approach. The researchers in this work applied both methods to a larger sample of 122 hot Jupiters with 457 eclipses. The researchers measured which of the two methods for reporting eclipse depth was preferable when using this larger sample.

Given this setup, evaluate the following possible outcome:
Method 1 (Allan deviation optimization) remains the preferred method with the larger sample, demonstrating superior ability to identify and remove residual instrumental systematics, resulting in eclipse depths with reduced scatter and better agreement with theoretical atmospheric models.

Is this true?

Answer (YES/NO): NO